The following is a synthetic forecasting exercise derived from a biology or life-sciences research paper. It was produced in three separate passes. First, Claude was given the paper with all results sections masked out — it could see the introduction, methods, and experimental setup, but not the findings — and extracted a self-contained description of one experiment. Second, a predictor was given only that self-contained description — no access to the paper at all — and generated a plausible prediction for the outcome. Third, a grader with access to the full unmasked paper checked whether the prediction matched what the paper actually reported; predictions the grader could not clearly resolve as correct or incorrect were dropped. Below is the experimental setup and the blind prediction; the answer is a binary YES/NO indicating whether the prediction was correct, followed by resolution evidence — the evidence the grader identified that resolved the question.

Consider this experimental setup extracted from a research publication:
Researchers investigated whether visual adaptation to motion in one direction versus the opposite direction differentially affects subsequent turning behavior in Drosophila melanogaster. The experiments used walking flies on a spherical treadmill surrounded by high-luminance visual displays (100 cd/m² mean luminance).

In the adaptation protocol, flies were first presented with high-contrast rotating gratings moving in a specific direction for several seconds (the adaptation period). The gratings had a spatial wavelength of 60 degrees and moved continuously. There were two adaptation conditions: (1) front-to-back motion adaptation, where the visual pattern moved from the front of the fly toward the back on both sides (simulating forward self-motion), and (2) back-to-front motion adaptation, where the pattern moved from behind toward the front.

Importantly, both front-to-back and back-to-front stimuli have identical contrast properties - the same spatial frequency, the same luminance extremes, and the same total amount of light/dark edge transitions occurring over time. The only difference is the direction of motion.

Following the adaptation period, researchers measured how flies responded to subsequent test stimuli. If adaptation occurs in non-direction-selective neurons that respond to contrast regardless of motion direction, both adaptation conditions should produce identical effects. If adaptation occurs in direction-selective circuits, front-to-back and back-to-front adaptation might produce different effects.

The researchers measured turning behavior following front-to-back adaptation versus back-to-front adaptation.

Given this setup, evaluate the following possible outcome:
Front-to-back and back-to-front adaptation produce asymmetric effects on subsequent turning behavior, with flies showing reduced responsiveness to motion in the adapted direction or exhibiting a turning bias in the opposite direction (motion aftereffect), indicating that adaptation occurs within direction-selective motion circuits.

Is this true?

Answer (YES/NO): YES